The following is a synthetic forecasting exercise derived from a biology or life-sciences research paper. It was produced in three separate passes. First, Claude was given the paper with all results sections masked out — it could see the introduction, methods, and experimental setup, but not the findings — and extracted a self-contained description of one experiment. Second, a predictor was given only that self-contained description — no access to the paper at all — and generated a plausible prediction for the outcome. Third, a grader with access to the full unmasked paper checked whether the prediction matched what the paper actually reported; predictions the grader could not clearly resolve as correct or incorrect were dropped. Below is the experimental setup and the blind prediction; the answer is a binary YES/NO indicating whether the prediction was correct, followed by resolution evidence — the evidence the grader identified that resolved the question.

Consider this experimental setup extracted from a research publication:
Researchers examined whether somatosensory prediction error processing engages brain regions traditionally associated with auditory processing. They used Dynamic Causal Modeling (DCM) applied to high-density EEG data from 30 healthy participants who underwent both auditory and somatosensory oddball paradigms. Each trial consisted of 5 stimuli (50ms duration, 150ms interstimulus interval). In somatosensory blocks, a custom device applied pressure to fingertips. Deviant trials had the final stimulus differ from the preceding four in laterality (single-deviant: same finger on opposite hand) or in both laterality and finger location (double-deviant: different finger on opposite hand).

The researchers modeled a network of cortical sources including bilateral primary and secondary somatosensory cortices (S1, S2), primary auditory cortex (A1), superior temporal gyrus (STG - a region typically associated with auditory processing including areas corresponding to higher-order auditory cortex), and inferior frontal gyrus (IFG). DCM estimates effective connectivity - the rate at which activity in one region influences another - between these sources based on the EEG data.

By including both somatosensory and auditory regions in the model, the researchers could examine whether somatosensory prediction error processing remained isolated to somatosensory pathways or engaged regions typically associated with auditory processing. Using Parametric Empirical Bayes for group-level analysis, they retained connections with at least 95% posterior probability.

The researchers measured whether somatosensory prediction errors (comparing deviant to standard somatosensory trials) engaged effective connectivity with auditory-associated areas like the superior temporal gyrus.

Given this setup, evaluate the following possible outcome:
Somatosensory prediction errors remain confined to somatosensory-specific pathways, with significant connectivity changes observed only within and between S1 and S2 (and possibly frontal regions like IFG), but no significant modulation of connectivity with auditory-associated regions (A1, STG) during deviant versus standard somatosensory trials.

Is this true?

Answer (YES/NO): NO